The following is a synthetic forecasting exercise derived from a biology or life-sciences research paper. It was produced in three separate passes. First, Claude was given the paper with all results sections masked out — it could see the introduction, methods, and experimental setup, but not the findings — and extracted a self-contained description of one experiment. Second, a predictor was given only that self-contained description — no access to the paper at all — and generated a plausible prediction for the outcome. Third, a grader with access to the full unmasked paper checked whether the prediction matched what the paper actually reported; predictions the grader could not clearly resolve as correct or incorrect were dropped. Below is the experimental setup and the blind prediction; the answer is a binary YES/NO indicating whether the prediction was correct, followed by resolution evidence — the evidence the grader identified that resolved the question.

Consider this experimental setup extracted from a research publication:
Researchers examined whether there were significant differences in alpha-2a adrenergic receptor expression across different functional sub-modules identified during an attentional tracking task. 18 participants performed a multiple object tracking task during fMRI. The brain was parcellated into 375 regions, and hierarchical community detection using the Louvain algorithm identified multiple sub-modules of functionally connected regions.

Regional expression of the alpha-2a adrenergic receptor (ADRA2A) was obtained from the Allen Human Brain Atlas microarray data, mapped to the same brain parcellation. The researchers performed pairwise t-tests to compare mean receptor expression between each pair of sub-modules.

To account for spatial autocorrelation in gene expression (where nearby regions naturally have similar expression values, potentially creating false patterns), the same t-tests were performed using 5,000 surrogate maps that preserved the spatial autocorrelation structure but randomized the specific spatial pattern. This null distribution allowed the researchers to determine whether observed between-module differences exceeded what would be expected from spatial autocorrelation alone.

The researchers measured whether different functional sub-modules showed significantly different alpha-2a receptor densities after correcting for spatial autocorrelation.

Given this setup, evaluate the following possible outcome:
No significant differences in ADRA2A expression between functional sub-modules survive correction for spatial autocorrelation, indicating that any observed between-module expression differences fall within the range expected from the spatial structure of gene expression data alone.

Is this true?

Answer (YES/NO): NO